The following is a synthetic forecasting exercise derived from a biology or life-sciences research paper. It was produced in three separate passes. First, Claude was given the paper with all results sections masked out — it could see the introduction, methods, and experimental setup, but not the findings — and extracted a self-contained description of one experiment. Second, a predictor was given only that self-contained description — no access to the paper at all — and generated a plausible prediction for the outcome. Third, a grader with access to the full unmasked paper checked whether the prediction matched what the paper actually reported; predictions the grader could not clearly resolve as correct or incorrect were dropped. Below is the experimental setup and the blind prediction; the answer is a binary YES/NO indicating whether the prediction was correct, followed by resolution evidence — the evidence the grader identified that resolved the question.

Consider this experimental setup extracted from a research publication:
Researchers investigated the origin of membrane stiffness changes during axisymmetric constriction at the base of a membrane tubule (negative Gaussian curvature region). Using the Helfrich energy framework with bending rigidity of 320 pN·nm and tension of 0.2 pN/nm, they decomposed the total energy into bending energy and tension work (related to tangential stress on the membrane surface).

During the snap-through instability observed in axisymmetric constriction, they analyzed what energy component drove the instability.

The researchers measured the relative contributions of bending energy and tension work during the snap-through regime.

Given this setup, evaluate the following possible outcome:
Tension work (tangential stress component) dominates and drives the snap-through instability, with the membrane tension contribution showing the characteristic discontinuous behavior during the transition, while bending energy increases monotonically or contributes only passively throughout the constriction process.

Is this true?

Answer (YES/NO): YES